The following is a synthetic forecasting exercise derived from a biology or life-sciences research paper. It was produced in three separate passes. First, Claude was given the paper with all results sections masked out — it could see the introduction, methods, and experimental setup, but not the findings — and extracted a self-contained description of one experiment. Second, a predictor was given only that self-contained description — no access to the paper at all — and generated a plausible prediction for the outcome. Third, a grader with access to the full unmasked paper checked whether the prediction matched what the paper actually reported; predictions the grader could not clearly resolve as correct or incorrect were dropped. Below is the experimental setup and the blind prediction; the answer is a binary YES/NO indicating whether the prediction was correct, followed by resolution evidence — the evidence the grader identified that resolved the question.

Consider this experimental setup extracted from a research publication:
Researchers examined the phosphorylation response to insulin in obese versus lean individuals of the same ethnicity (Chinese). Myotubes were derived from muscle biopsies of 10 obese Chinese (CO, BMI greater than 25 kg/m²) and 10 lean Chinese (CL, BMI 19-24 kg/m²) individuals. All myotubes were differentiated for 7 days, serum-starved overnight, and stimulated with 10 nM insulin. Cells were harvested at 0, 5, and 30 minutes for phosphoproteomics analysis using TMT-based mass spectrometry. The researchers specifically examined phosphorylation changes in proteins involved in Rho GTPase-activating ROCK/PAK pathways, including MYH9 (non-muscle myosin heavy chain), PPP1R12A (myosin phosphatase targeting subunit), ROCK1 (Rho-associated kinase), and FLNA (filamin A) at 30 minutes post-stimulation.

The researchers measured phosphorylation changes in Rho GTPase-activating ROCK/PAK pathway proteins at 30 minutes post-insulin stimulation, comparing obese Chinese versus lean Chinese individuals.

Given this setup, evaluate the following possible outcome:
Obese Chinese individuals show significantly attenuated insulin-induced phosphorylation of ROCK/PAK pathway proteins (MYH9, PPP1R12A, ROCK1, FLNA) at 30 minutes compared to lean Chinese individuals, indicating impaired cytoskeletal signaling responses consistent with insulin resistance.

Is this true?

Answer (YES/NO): NO